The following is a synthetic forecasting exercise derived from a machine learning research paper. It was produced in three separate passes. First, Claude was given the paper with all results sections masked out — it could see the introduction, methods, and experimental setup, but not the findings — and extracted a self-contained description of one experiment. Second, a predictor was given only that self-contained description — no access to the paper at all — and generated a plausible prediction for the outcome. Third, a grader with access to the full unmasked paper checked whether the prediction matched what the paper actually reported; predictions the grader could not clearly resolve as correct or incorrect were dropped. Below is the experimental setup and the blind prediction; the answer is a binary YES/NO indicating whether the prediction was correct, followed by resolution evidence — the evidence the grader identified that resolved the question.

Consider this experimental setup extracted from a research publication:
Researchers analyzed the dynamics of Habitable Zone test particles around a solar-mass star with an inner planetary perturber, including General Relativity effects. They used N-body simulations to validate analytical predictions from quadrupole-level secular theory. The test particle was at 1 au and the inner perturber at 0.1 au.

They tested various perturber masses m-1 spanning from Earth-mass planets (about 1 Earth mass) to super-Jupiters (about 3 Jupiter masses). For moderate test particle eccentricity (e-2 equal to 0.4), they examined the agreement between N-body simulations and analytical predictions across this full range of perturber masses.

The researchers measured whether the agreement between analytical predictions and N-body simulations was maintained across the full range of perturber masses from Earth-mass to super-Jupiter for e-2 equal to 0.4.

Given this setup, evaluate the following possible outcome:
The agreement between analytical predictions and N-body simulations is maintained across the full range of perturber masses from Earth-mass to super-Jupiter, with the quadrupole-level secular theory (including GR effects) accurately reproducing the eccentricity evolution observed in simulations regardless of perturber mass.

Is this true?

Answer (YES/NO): YES